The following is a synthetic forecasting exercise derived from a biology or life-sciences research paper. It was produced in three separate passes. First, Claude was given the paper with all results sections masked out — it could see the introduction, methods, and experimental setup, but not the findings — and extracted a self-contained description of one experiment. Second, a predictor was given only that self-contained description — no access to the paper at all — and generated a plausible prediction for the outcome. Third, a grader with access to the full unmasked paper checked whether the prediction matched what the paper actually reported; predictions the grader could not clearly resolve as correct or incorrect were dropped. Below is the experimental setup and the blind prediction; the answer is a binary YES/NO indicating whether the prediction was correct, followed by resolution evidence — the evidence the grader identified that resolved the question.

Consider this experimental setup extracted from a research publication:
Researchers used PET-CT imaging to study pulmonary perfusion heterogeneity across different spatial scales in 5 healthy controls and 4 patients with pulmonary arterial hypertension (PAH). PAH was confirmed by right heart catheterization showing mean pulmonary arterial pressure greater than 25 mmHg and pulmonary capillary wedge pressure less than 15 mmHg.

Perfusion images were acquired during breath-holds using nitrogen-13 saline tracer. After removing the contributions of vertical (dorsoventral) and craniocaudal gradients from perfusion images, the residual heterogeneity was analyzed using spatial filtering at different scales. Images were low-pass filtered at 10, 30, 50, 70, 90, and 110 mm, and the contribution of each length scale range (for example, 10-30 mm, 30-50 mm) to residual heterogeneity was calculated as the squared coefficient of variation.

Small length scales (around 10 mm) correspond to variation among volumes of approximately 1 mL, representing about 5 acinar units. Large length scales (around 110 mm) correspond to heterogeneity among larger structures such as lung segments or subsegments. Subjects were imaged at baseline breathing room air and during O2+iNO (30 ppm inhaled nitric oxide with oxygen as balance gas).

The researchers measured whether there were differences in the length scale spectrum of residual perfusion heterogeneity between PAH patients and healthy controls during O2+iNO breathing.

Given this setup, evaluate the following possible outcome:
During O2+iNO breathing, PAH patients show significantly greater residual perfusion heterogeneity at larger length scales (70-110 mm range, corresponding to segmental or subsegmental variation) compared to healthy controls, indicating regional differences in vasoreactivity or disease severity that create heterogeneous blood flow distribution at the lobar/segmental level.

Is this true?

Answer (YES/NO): NO